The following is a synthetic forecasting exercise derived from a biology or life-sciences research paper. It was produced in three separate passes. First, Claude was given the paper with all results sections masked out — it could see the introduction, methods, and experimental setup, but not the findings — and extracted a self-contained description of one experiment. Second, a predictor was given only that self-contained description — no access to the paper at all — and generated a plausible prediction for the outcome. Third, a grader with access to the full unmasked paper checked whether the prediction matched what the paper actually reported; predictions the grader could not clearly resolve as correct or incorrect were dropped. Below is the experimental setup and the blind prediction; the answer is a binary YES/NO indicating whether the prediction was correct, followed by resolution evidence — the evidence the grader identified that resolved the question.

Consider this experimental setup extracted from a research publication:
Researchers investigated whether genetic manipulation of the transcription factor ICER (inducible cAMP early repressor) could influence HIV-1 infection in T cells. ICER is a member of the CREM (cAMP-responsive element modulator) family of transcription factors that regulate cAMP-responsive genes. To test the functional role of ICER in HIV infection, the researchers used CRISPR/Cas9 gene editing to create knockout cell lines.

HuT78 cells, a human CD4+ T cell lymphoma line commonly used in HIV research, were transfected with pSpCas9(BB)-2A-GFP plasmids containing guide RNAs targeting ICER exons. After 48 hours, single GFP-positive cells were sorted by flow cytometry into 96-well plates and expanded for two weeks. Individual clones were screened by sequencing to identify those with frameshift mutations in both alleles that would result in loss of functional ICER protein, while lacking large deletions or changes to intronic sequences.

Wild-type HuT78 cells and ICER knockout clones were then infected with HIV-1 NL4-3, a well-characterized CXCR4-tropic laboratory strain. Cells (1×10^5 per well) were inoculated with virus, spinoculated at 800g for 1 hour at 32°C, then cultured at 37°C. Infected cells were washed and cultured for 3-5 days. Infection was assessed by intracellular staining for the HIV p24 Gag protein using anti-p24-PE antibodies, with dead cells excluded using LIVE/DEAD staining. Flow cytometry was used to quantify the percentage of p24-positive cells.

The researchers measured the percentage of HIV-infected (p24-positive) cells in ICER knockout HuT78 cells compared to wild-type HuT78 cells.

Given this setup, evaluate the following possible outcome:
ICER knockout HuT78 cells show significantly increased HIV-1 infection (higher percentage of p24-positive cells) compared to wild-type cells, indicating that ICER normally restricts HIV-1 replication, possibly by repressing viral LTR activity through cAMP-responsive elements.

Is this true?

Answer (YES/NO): YES